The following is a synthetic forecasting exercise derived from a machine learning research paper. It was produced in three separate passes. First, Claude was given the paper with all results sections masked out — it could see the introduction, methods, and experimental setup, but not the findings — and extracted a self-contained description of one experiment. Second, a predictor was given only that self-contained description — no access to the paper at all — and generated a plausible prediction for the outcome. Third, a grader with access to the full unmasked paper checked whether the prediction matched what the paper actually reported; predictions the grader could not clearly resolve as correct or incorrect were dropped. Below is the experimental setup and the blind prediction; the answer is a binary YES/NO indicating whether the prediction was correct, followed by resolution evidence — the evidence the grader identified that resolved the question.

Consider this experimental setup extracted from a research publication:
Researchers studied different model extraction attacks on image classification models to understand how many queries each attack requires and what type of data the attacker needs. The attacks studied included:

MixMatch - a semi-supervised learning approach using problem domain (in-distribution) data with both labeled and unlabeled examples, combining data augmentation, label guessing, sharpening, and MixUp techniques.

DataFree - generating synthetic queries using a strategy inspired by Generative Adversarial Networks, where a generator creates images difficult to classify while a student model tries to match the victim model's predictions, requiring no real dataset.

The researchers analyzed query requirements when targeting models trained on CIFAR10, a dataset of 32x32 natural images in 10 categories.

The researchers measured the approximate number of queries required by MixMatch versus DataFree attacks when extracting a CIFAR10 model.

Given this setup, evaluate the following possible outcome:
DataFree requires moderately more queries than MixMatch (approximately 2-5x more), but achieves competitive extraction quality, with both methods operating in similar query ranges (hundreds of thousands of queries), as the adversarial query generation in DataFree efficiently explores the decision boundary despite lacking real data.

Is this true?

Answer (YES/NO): NO